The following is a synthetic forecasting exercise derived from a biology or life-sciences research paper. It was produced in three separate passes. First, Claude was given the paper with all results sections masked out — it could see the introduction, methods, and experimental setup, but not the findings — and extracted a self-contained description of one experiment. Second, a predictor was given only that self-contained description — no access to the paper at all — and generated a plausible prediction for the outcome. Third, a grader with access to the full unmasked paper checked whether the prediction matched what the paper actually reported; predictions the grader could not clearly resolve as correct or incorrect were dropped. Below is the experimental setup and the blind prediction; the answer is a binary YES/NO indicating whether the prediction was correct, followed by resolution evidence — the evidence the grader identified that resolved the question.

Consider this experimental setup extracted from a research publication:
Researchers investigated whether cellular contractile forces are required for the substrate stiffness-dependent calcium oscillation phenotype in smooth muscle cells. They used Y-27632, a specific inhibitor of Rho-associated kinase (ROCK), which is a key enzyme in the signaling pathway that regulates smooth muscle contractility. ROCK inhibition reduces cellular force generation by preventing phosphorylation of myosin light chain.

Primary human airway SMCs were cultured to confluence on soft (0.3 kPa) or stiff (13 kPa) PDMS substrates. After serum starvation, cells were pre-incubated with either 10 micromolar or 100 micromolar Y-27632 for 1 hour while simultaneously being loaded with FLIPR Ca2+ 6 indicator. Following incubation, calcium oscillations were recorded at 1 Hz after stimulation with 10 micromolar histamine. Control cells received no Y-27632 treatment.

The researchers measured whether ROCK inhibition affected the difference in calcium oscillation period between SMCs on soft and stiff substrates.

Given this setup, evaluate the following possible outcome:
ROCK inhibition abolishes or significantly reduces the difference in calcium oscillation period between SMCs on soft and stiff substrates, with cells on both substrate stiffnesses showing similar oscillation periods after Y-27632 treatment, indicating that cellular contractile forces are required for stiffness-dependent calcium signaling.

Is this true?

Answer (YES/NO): YES